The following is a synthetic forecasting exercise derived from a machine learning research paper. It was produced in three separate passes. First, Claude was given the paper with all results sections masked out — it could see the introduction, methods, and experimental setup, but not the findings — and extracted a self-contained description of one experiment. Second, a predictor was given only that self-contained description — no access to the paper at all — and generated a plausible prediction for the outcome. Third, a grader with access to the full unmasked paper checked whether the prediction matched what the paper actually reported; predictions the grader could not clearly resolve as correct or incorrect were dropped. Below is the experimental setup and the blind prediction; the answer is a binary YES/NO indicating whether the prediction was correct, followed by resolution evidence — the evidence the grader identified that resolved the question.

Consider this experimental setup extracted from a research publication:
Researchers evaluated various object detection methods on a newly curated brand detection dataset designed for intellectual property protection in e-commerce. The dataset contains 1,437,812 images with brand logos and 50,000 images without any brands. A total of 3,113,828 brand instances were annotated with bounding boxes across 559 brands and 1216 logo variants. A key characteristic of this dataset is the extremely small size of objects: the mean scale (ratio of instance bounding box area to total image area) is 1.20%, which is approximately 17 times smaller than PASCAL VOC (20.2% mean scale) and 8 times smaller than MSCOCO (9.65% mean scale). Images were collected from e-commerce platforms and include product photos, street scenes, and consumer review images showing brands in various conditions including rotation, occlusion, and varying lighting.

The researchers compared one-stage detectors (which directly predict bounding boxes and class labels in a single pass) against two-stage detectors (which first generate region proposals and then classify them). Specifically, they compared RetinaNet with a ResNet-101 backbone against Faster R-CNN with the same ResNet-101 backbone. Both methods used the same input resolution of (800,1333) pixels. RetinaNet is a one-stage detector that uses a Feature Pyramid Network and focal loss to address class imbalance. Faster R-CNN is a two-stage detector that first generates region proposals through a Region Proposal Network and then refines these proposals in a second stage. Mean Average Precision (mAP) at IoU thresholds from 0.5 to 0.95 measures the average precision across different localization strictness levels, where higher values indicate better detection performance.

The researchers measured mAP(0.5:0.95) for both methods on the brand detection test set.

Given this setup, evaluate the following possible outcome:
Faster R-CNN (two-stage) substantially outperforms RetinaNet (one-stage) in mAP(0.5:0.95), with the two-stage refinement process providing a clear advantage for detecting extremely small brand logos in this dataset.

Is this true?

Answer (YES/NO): YES